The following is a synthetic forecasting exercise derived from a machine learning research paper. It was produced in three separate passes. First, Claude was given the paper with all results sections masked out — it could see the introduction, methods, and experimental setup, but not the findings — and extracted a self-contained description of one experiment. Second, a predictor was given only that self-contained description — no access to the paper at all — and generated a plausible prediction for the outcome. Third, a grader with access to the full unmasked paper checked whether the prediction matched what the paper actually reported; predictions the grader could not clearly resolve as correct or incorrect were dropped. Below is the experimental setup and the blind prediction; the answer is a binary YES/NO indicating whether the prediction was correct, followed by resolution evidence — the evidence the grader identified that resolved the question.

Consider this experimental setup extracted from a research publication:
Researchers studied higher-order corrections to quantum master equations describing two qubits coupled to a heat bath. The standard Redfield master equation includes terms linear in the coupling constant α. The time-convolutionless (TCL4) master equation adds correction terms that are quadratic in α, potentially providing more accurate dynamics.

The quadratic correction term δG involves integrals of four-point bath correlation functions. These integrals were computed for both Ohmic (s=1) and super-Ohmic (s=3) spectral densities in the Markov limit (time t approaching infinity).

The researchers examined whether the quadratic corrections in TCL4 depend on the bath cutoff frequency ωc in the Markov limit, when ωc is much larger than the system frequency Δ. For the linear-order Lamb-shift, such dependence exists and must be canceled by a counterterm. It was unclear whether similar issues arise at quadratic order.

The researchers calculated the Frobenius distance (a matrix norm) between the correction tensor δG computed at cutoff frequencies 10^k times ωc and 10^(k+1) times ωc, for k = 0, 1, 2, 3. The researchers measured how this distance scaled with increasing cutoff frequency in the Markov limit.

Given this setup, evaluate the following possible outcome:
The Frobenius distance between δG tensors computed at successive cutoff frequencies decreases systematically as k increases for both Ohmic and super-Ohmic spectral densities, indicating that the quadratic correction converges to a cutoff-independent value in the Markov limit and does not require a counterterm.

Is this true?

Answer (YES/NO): YES